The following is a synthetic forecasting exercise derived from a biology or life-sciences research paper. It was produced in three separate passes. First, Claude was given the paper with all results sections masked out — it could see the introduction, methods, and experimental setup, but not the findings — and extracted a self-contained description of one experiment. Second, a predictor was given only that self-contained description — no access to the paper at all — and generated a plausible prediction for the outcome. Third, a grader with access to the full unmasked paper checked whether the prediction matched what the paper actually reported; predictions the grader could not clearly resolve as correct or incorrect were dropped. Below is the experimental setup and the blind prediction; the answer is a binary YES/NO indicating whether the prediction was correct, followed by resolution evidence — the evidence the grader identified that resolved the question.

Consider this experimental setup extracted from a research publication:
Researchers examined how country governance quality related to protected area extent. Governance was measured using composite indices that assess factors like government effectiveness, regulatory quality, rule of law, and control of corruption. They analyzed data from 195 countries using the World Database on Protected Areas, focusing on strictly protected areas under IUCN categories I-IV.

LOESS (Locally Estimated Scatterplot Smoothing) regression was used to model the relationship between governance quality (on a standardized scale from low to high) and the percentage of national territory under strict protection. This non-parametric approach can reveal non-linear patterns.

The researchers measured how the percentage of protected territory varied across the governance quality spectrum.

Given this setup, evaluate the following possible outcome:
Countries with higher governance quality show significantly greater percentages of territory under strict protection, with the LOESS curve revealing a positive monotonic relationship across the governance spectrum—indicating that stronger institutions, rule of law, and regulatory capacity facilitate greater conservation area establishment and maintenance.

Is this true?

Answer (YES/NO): NO